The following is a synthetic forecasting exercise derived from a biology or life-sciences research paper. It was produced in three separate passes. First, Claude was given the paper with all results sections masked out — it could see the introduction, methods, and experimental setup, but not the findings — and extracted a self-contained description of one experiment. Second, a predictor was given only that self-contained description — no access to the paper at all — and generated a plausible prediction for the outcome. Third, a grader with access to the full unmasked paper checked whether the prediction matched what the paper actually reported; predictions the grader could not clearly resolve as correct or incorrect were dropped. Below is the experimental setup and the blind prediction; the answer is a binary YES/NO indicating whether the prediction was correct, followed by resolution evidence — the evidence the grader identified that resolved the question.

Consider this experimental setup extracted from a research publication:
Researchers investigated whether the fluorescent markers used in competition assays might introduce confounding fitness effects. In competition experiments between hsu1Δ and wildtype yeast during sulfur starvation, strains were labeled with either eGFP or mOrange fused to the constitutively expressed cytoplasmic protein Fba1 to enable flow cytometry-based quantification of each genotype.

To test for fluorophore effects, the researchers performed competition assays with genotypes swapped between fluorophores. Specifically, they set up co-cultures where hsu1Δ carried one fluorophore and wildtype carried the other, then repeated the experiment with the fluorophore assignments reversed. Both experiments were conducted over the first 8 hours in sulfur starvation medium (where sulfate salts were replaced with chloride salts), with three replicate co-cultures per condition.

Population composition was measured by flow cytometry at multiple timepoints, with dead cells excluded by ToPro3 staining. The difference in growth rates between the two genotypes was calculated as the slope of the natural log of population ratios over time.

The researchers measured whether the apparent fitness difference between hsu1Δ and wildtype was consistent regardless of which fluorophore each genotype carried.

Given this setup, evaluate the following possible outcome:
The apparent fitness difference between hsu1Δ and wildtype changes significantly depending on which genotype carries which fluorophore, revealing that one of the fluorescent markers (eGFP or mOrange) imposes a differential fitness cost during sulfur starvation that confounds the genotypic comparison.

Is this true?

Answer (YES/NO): YES